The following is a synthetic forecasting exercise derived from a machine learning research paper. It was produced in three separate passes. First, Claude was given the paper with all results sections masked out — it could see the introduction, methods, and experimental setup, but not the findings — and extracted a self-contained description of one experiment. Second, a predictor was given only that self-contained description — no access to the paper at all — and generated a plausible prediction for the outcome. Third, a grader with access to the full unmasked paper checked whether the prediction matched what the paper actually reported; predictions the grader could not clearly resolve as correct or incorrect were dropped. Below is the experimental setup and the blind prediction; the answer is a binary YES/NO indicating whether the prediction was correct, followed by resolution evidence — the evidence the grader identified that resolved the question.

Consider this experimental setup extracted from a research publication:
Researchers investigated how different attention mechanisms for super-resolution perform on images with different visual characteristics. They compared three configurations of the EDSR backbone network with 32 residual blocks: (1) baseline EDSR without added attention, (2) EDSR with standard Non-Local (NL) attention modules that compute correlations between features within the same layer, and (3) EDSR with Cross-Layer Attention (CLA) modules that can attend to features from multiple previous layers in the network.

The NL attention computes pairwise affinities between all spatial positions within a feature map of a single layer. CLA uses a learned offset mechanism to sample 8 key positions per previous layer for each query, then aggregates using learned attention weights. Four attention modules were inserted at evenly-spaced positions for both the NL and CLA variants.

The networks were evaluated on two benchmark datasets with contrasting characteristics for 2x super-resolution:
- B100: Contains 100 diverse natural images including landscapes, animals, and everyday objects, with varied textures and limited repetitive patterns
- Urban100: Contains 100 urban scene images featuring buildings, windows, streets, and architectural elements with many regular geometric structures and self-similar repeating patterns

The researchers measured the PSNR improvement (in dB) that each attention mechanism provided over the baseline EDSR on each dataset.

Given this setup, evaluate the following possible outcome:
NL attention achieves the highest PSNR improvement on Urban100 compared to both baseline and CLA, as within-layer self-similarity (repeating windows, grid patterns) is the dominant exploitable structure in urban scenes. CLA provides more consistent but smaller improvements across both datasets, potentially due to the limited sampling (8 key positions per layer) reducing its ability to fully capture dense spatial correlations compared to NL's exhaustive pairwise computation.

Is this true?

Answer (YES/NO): NO